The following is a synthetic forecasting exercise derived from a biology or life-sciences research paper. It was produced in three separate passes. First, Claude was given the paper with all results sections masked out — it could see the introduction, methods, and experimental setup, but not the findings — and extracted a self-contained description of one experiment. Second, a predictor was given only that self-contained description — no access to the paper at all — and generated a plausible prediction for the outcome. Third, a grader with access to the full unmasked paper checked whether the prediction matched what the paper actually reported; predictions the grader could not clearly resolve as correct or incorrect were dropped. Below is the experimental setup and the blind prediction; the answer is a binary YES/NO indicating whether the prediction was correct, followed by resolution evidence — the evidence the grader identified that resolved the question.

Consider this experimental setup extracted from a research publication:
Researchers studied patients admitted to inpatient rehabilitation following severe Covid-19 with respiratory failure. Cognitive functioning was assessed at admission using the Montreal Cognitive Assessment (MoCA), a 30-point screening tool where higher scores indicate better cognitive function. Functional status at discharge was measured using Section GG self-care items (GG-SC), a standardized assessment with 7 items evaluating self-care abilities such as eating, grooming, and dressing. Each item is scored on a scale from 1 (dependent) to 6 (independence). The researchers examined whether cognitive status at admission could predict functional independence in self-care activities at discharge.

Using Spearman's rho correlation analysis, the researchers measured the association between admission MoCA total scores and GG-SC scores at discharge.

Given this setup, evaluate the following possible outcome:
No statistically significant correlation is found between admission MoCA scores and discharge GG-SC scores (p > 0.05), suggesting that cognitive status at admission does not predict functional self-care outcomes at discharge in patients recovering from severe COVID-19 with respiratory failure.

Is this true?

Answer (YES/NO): YES